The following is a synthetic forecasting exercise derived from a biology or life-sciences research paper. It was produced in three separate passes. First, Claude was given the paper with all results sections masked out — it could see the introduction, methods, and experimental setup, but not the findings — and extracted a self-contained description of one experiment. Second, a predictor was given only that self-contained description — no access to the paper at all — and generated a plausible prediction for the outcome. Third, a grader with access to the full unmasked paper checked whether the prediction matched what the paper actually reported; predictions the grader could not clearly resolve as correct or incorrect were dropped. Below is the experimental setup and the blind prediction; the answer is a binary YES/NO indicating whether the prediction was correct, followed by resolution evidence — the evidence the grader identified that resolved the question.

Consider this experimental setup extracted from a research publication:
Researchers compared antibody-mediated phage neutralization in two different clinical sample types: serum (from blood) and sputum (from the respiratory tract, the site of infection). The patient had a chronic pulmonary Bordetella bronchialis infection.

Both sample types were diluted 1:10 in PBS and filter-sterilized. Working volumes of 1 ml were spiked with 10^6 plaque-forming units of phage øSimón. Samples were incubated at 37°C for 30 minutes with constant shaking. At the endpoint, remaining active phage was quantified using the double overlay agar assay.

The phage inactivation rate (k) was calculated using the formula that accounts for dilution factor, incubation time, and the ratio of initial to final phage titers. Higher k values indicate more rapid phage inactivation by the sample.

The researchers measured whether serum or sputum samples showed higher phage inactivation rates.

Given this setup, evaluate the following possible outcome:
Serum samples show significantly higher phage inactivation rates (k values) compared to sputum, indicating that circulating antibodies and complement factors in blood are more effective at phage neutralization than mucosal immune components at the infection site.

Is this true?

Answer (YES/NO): YES